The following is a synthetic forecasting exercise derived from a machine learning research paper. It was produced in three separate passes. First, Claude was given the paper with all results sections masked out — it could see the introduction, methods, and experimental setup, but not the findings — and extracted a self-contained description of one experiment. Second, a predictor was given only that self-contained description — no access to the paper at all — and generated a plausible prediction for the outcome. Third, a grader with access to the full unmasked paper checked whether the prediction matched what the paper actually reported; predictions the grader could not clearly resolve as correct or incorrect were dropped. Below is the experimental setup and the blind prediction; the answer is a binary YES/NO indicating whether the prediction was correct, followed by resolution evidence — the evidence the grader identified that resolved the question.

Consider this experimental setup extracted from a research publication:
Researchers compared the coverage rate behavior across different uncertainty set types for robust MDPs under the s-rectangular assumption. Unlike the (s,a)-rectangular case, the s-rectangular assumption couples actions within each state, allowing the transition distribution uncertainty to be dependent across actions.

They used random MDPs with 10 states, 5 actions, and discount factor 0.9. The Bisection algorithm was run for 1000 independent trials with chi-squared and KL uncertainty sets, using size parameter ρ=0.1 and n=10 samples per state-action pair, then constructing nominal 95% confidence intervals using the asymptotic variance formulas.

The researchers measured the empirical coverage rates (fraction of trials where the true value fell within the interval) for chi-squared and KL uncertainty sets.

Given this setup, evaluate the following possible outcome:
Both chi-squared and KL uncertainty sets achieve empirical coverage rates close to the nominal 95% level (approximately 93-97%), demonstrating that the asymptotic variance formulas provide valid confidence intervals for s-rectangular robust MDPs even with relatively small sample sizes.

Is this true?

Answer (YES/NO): NO